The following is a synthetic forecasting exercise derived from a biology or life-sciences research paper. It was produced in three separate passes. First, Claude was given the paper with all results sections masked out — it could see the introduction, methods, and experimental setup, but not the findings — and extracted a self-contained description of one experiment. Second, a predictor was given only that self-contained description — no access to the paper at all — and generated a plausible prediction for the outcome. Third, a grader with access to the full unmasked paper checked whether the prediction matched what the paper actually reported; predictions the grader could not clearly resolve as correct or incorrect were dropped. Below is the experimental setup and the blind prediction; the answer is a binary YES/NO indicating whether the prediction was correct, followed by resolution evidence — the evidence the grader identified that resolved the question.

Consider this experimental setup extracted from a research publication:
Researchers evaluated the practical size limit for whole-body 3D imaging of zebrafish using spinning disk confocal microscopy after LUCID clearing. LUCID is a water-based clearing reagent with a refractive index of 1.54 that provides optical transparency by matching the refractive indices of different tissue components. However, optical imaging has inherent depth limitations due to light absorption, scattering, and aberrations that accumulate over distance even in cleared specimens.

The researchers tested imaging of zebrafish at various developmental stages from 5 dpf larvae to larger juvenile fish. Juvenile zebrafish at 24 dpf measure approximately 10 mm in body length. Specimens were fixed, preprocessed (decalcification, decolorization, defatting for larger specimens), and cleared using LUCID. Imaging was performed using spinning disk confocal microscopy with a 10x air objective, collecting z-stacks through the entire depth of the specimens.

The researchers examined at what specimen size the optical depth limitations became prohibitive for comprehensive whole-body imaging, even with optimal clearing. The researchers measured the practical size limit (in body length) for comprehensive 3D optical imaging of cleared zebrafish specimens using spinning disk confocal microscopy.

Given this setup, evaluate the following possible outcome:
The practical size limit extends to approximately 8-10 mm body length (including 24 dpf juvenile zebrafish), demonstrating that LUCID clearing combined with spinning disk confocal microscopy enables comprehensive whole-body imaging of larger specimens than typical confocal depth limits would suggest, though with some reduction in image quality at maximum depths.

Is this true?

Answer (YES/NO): YES